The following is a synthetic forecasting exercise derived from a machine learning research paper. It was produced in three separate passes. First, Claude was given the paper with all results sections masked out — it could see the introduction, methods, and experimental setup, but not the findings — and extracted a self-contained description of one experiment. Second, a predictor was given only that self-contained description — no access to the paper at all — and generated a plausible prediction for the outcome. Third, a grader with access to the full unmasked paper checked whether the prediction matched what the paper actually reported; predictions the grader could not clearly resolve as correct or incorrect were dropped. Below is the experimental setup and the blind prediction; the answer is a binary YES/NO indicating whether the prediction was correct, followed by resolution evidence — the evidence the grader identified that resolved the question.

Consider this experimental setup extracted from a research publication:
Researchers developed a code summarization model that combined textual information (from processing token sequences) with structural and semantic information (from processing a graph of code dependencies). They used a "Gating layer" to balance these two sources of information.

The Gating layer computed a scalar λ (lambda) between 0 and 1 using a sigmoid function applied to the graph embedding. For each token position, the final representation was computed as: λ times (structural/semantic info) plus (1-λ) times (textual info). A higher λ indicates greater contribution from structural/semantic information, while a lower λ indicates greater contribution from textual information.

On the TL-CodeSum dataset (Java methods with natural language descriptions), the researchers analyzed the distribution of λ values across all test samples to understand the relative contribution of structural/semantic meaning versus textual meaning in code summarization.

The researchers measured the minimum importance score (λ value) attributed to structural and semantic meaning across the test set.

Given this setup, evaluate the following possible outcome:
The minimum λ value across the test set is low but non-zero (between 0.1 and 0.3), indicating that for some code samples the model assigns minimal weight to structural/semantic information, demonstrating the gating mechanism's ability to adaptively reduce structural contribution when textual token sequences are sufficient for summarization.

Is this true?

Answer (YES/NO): NO